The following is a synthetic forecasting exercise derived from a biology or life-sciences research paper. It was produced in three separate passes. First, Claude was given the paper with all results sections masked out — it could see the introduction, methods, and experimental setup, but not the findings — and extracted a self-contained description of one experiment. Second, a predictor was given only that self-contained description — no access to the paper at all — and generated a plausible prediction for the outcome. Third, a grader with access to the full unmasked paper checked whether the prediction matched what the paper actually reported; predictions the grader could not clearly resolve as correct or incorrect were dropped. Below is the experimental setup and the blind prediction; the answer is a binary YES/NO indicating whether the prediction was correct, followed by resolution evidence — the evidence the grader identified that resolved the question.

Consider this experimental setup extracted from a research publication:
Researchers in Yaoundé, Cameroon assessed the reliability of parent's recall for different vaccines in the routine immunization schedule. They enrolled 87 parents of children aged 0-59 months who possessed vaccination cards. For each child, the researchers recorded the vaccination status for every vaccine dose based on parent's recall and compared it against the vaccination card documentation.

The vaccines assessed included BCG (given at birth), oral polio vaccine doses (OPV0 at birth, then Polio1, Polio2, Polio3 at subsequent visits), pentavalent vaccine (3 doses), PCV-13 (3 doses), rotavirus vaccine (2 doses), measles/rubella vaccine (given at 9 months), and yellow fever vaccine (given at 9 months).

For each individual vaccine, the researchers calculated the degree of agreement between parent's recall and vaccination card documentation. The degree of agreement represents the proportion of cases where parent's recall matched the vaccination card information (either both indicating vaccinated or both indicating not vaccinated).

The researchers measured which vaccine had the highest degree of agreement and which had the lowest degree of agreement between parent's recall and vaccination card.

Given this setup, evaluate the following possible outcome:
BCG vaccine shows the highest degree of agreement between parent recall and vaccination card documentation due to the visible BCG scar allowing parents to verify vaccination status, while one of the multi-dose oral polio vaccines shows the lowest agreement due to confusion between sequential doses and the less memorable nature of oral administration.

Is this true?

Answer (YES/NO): YES